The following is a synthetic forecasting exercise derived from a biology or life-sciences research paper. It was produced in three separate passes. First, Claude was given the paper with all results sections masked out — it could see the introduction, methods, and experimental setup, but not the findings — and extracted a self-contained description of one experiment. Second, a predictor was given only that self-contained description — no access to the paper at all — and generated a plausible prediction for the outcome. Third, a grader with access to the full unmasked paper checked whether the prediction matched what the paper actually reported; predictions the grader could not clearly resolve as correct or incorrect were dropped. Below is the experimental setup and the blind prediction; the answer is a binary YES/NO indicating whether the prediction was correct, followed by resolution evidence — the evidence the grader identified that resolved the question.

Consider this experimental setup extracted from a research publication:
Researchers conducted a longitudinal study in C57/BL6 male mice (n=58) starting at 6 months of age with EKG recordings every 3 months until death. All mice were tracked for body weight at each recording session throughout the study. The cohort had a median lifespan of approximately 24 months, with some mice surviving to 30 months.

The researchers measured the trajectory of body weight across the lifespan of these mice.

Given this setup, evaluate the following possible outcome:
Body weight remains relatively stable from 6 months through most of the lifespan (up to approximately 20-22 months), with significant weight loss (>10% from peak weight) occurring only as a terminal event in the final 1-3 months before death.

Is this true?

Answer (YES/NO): NO